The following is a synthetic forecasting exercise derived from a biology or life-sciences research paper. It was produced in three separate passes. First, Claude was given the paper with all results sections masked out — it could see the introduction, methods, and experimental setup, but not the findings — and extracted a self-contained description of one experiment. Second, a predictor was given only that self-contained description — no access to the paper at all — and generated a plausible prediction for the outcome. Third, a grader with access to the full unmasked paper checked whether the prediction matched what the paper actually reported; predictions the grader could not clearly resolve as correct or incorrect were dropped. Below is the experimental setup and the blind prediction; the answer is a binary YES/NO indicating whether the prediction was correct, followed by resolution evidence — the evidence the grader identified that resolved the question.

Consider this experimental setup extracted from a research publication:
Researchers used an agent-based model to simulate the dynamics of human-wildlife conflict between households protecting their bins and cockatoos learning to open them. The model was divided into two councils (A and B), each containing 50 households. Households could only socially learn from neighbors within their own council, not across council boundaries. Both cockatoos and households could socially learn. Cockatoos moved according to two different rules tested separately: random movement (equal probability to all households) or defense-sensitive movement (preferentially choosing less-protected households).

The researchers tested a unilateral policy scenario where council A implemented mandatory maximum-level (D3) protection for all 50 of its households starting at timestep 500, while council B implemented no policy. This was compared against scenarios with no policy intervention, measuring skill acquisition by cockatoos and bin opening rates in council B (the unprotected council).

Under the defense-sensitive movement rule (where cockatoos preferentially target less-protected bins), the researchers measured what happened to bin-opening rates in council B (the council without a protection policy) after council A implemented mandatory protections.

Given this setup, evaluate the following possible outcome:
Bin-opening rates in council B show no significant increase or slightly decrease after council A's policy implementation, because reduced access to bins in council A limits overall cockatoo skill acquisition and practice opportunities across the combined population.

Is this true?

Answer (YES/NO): NO